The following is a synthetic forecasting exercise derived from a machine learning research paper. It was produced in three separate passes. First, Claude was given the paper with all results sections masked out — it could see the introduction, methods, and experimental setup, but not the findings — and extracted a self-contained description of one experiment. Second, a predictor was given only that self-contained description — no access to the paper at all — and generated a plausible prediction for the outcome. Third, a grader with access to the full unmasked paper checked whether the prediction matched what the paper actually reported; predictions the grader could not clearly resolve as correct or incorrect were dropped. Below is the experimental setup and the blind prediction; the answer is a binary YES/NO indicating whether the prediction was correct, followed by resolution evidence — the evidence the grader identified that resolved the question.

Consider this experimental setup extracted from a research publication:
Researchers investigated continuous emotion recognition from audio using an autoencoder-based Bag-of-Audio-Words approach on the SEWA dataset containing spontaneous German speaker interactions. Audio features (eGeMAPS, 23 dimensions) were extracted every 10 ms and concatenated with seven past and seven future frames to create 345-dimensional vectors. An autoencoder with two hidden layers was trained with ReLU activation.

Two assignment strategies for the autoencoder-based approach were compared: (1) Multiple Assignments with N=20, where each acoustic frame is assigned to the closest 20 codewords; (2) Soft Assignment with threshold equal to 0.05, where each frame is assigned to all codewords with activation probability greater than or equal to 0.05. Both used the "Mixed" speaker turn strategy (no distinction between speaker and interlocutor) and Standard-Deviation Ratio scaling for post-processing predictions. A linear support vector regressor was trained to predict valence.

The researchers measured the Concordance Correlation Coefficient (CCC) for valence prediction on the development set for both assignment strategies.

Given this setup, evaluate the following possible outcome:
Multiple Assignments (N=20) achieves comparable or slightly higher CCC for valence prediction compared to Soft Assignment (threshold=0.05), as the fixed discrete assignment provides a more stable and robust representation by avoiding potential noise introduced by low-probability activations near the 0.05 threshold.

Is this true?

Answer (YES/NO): NO